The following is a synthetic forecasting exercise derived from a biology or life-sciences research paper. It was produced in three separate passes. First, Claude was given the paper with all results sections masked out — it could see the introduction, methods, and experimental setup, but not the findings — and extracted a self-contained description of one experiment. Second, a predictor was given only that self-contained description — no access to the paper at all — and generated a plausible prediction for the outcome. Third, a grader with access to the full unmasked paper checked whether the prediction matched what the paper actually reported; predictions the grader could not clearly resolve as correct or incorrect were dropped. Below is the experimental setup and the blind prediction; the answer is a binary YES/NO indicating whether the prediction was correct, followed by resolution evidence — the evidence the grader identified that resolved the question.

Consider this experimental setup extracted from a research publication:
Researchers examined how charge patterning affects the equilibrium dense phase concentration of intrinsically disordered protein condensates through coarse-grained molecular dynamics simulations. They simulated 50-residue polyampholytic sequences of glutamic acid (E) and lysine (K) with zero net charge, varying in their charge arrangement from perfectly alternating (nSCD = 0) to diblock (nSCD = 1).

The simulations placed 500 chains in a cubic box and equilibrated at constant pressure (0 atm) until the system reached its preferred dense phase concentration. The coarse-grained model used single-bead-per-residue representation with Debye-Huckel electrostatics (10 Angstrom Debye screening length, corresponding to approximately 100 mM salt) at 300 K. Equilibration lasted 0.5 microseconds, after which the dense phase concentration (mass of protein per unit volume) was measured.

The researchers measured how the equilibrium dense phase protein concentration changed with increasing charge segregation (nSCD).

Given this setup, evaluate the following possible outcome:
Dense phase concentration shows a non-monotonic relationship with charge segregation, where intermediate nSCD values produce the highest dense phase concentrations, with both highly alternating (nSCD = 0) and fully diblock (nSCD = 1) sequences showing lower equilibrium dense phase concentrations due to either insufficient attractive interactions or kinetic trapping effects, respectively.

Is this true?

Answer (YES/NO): NO